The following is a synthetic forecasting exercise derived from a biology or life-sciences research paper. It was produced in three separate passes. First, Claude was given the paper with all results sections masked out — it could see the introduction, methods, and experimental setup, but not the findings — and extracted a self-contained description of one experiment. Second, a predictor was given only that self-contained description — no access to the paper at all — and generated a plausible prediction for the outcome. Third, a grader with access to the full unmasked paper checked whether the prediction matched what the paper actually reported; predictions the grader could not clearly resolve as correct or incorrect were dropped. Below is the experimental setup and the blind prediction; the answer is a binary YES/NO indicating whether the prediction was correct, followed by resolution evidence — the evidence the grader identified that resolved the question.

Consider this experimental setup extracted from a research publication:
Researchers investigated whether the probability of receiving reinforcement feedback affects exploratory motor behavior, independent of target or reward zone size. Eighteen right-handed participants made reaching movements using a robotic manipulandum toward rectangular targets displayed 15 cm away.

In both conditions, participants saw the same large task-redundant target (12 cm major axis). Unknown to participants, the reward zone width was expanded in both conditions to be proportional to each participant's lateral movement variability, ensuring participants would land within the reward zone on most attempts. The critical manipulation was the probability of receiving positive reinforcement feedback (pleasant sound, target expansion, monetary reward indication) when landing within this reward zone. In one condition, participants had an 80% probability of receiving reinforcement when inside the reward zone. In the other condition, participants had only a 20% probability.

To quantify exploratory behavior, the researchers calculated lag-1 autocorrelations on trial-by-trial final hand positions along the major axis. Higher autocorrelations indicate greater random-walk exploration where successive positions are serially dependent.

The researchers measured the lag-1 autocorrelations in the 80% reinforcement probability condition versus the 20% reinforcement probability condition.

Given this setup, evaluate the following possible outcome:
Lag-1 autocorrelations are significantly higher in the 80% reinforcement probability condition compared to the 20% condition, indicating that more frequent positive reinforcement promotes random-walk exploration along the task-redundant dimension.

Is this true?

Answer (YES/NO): YES